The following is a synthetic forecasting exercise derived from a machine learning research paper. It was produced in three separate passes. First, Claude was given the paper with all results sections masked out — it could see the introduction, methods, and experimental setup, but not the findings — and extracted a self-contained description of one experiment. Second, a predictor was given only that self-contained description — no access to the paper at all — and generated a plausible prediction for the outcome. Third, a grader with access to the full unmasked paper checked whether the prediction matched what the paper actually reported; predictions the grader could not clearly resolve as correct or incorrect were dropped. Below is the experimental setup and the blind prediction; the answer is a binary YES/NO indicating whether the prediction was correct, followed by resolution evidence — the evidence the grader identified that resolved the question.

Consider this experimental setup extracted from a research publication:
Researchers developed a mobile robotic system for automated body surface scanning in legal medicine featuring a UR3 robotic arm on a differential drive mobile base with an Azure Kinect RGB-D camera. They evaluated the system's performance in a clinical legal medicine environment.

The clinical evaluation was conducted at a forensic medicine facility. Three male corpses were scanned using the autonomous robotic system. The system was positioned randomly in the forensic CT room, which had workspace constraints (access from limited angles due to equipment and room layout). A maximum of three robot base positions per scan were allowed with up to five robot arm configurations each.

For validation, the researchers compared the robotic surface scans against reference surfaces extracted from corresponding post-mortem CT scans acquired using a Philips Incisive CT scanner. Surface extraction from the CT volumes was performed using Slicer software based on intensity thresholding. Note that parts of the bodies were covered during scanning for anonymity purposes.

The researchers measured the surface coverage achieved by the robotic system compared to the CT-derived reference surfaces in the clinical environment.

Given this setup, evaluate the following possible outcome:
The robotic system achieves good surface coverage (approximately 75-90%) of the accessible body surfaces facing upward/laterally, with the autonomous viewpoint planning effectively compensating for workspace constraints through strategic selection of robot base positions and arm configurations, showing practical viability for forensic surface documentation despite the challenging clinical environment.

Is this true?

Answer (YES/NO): NO